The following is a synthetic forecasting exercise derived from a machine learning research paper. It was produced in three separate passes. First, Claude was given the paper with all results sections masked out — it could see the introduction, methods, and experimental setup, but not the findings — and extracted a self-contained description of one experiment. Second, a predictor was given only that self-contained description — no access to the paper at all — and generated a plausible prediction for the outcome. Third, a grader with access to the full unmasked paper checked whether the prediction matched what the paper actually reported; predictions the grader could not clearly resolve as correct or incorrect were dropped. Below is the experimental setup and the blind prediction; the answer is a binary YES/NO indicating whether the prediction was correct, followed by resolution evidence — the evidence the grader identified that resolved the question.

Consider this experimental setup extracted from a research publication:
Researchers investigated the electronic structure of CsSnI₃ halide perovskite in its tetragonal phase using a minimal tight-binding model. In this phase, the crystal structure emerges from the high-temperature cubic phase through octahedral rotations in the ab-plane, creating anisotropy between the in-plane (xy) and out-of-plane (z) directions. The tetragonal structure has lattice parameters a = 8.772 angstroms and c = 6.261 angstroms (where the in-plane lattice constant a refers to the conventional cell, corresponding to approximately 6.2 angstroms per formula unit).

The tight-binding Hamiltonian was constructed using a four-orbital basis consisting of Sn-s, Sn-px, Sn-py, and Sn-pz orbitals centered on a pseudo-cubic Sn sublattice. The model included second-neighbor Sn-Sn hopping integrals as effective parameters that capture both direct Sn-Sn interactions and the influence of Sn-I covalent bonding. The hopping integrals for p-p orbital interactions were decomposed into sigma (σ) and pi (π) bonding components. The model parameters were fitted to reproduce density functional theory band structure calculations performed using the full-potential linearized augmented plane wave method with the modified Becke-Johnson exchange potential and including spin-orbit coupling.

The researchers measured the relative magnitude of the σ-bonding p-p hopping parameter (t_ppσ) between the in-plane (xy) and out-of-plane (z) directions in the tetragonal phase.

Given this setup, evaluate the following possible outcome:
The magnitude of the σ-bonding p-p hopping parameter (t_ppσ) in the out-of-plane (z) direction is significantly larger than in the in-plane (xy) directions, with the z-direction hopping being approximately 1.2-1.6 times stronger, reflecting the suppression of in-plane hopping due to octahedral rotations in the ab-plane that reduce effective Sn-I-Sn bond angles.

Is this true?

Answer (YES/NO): NO